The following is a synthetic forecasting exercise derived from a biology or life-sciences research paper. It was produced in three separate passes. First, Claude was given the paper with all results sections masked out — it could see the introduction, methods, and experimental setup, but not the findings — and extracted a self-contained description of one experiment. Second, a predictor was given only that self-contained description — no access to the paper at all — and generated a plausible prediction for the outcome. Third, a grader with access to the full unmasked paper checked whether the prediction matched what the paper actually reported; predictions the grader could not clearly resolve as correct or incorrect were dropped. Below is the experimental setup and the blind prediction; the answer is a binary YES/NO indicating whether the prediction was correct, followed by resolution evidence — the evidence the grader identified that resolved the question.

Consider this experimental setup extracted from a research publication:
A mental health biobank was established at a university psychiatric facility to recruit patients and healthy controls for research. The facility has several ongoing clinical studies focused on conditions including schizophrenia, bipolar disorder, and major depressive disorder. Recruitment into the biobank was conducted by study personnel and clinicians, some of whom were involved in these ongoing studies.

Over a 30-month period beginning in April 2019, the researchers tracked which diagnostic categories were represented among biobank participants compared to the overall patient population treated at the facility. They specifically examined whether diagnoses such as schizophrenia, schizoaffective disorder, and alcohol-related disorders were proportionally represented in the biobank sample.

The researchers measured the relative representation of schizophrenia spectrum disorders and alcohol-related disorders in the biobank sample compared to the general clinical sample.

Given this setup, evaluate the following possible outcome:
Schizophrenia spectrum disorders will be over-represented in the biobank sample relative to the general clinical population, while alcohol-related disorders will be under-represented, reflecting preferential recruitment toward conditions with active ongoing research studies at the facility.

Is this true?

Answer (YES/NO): NO